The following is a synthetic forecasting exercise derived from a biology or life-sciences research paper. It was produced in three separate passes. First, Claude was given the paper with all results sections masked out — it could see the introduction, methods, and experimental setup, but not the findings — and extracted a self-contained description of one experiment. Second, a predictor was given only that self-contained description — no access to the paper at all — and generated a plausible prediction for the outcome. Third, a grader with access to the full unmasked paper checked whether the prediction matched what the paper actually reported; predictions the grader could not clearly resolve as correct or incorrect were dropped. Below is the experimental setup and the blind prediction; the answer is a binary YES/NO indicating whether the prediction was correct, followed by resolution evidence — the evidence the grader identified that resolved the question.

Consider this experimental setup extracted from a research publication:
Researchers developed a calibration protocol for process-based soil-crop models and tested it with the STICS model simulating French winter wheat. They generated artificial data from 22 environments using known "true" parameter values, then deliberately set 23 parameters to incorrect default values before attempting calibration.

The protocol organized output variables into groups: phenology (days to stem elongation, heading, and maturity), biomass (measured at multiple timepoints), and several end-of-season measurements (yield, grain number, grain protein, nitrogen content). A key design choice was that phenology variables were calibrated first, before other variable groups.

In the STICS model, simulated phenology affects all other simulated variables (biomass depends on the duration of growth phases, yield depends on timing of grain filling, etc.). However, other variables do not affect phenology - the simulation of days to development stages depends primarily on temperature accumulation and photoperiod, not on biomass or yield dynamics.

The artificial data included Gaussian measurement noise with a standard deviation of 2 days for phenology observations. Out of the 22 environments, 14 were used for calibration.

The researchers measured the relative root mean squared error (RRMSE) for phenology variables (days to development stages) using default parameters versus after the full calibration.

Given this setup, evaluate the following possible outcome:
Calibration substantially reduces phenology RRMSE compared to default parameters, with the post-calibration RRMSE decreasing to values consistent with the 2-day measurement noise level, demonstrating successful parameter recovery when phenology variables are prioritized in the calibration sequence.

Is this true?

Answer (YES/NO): YES